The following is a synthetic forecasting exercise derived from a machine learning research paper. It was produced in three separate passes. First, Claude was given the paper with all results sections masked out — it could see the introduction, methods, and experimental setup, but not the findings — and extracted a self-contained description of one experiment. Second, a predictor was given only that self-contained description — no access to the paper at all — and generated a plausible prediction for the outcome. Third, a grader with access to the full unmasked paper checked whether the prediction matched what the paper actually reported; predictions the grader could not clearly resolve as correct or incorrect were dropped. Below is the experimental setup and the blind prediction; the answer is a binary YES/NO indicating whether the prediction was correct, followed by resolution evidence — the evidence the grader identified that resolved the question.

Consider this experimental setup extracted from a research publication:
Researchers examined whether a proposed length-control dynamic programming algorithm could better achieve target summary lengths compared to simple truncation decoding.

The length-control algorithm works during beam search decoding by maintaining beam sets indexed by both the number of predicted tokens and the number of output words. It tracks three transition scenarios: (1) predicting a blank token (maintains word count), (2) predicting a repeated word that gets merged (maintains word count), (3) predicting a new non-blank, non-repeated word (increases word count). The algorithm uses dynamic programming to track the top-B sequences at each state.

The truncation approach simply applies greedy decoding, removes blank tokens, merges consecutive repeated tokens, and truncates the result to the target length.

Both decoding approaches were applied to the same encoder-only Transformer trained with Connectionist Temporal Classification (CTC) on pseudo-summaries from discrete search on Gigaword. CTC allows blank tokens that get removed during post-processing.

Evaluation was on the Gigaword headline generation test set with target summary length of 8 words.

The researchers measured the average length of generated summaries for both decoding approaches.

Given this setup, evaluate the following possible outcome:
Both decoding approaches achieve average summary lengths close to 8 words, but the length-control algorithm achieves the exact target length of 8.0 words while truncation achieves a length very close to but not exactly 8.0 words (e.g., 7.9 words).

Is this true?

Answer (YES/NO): NO